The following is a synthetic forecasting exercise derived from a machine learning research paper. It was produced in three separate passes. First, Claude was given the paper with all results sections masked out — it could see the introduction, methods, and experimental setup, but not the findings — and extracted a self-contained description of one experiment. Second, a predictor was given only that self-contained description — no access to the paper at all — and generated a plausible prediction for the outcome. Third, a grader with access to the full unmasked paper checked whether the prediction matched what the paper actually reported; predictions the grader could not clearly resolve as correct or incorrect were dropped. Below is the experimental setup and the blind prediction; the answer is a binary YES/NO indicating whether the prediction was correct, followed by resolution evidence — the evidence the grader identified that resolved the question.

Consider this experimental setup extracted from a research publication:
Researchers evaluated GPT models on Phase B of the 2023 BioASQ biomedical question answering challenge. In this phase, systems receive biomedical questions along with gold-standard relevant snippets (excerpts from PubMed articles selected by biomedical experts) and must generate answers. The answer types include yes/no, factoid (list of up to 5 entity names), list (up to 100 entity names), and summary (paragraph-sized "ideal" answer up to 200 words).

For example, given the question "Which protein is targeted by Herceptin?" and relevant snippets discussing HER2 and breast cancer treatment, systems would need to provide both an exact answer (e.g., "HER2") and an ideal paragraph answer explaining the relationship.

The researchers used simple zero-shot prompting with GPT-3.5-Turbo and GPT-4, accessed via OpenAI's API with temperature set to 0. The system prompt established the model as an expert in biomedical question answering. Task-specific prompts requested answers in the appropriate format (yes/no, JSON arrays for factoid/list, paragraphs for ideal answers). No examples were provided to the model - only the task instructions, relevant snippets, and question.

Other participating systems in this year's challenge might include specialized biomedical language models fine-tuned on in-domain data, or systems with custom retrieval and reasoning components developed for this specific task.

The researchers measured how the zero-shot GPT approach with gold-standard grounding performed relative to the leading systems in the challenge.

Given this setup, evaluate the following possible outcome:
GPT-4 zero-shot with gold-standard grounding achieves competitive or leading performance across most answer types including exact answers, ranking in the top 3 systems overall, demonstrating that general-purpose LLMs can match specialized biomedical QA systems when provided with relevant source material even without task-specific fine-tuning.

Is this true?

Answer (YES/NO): NO